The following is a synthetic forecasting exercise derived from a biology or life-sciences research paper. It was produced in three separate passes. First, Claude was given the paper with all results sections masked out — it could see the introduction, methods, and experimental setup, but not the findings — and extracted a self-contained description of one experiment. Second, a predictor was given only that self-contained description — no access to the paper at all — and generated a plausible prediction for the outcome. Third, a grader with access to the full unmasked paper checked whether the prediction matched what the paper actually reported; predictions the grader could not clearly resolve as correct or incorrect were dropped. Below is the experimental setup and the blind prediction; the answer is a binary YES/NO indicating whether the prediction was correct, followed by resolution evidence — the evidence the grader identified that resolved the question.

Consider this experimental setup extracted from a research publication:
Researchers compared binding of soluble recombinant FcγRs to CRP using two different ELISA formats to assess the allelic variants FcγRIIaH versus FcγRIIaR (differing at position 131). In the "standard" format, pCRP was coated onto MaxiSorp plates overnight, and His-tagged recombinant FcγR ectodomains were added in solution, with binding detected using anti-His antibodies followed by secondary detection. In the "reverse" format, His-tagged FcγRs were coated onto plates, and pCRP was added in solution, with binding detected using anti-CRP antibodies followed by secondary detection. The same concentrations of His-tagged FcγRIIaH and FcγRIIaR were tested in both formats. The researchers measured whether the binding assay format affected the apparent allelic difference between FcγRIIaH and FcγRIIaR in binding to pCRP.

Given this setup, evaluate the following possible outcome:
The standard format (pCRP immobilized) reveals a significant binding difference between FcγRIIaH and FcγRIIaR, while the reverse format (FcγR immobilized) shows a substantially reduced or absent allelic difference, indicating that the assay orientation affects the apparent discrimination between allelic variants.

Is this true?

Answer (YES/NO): NO